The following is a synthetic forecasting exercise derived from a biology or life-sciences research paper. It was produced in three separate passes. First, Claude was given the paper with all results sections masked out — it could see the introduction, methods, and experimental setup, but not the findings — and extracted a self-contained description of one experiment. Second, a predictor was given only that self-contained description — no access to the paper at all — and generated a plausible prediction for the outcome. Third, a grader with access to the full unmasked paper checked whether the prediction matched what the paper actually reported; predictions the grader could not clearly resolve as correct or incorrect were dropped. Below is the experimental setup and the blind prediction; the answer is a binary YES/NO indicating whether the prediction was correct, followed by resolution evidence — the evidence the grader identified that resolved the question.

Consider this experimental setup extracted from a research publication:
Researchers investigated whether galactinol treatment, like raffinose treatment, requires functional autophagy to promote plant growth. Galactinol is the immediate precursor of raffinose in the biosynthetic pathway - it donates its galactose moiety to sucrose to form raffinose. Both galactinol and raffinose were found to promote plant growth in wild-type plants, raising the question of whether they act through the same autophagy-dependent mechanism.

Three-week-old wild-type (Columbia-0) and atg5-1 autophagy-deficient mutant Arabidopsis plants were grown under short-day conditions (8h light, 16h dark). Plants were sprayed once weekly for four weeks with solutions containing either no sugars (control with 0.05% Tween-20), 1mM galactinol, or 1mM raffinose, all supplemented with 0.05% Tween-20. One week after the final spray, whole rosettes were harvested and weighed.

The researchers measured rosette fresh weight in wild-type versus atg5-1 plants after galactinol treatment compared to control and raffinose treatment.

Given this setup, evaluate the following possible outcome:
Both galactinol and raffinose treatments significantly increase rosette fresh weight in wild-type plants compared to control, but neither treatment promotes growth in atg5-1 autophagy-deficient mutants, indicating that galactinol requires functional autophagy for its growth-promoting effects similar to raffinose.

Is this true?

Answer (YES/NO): YES